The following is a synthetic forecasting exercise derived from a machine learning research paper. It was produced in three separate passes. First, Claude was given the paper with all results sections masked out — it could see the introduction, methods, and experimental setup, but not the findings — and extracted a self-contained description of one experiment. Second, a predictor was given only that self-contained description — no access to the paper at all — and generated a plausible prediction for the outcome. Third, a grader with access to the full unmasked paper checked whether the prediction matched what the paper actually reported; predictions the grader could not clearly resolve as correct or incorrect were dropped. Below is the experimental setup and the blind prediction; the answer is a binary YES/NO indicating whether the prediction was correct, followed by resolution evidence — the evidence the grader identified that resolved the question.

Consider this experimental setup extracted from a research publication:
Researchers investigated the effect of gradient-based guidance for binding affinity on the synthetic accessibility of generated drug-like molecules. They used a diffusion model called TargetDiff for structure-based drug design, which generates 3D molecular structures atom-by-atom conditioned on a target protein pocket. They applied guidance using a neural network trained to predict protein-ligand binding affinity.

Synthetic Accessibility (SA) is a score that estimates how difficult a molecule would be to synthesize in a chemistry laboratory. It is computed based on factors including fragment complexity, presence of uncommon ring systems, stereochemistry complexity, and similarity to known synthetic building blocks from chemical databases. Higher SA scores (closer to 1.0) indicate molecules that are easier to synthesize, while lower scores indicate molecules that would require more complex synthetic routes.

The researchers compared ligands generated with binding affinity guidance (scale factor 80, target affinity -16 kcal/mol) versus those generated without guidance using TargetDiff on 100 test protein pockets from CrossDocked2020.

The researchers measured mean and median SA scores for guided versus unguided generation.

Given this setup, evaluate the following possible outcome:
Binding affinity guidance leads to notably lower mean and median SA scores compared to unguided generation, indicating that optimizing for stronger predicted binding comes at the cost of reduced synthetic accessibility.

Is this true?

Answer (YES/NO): NO